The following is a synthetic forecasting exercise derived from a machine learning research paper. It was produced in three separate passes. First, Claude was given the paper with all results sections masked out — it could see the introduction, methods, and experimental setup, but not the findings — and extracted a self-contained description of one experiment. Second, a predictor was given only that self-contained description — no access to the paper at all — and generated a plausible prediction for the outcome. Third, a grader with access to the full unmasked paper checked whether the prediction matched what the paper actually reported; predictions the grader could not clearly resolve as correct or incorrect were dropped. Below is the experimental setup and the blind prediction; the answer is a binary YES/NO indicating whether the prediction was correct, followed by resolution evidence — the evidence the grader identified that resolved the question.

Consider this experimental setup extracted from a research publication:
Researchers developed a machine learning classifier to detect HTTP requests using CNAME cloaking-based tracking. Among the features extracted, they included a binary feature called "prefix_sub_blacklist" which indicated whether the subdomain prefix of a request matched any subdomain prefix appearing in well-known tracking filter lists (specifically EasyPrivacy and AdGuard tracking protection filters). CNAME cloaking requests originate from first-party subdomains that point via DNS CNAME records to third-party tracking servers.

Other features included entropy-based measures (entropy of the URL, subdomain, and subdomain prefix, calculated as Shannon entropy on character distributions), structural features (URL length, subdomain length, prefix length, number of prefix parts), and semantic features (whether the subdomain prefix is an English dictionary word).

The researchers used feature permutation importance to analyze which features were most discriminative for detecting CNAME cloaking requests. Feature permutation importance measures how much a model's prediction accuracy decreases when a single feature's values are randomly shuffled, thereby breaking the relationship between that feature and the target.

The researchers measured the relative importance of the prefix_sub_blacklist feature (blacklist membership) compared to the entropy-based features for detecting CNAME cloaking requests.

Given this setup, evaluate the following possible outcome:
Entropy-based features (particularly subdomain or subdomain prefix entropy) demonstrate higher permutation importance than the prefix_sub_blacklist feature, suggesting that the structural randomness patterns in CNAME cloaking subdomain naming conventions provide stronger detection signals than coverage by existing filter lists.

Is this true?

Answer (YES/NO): NO